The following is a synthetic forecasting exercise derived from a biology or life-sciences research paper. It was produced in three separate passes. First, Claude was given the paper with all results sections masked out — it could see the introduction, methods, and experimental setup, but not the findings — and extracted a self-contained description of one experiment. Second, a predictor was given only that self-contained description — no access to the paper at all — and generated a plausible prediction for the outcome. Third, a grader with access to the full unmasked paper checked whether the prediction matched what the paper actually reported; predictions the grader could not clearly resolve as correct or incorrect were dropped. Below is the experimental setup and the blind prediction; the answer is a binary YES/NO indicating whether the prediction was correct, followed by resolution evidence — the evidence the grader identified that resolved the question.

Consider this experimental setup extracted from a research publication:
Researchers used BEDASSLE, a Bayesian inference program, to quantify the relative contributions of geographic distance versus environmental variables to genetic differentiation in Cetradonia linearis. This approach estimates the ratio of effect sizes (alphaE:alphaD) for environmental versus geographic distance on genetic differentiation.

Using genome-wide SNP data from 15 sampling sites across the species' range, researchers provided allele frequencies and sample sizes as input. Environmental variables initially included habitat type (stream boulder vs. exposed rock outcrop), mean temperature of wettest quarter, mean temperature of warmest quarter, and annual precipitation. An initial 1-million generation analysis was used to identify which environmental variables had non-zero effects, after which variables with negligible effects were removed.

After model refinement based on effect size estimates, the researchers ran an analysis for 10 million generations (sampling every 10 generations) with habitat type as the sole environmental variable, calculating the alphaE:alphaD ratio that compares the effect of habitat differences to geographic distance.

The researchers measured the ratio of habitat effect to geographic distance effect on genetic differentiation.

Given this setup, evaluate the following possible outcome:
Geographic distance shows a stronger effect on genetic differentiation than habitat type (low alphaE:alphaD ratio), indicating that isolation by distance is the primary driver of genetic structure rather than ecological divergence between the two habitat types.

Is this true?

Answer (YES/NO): YES